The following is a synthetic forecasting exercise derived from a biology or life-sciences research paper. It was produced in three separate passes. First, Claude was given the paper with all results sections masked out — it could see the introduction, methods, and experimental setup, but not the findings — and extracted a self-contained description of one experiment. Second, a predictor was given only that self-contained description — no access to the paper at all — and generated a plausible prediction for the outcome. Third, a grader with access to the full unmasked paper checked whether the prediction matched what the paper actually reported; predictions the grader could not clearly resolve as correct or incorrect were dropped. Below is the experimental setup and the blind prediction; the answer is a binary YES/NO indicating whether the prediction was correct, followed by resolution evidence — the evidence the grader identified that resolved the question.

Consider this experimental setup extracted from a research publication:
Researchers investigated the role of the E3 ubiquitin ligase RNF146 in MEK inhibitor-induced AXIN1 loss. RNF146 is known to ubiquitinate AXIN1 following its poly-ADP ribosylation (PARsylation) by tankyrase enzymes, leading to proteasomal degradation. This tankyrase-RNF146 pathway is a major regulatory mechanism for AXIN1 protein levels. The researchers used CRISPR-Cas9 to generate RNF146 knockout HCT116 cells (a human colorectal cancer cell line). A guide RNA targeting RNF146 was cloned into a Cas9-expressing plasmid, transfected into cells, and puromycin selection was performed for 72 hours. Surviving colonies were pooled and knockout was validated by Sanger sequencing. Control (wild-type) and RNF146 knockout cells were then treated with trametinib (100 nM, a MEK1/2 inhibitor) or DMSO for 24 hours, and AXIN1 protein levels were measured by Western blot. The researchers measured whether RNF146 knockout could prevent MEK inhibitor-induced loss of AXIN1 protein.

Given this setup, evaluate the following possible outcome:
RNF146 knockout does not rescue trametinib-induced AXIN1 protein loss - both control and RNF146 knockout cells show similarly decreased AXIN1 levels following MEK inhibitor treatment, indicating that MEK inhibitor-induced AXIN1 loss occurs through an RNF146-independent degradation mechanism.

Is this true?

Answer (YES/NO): NO